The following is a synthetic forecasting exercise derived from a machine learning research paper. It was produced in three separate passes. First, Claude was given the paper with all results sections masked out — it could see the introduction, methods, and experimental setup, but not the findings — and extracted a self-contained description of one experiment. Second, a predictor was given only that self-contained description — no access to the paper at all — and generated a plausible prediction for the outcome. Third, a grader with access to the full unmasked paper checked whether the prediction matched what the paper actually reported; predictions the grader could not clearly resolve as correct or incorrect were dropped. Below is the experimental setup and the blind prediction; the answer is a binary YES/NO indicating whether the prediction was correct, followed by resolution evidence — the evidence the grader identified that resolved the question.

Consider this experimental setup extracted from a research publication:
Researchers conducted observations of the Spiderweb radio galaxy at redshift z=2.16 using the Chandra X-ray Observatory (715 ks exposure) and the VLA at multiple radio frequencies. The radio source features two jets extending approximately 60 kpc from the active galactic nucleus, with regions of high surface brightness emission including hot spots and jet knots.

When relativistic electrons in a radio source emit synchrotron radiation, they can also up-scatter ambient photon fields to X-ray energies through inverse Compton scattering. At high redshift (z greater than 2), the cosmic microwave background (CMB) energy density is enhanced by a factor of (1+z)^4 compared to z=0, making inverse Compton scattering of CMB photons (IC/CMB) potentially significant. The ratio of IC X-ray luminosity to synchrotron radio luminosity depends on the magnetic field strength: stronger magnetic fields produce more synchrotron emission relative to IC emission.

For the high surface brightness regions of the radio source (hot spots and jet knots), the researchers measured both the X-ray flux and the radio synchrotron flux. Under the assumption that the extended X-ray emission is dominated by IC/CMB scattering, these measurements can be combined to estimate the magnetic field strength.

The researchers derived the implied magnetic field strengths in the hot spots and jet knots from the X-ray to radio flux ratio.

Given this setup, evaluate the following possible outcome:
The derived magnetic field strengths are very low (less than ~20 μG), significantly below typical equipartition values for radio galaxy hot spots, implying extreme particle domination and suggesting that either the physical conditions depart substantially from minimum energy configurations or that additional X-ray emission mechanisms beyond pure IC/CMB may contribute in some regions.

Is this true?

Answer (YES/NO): NO